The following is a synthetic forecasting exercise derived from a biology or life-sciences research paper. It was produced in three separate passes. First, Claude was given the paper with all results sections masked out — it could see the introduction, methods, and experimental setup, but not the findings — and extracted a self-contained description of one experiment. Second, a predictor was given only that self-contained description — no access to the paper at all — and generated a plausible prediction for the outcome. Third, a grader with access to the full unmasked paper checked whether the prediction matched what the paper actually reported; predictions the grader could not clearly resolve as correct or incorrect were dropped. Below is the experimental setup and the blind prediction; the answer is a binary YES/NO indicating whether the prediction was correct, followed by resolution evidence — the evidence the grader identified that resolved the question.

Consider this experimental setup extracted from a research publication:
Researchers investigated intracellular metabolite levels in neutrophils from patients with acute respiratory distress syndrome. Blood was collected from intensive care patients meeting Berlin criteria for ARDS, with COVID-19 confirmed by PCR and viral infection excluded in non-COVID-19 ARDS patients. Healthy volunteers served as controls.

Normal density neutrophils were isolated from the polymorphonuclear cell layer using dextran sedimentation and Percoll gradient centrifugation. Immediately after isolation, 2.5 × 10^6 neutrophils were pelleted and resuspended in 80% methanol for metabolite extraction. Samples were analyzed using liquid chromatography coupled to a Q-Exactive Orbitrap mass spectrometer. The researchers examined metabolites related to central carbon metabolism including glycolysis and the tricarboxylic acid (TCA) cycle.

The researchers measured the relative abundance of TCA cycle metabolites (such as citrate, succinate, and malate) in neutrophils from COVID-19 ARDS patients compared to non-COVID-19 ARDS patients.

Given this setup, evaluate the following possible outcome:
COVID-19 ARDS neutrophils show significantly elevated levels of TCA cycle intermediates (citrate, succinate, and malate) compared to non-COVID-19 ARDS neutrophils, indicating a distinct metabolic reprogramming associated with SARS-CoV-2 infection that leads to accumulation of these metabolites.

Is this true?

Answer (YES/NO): NO